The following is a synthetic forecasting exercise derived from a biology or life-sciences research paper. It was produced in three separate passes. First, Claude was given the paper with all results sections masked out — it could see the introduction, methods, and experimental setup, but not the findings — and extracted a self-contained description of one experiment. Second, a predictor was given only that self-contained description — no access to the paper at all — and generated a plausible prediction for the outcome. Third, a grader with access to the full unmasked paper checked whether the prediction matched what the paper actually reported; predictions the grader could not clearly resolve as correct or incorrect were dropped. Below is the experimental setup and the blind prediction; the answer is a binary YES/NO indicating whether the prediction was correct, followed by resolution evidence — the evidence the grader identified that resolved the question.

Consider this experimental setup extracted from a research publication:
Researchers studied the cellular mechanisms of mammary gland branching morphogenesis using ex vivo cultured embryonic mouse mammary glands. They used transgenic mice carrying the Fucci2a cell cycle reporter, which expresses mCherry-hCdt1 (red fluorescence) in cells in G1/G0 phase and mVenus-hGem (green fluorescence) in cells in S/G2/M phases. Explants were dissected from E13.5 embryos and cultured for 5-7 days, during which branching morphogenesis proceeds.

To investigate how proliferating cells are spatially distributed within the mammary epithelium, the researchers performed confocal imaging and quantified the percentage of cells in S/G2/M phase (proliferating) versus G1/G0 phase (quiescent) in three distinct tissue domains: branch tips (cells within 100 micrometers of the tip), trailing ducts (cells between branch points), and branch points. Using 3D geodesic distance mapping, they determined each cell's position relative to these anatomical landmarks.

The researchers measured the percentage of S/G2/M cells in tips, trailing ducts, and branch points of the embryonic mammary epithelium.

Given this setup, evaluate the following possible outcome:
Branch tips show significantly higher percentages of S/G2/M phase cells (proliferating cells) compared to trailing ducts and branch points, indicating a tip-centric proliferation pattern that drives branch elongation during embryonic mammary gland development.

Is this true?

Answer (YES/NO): NO